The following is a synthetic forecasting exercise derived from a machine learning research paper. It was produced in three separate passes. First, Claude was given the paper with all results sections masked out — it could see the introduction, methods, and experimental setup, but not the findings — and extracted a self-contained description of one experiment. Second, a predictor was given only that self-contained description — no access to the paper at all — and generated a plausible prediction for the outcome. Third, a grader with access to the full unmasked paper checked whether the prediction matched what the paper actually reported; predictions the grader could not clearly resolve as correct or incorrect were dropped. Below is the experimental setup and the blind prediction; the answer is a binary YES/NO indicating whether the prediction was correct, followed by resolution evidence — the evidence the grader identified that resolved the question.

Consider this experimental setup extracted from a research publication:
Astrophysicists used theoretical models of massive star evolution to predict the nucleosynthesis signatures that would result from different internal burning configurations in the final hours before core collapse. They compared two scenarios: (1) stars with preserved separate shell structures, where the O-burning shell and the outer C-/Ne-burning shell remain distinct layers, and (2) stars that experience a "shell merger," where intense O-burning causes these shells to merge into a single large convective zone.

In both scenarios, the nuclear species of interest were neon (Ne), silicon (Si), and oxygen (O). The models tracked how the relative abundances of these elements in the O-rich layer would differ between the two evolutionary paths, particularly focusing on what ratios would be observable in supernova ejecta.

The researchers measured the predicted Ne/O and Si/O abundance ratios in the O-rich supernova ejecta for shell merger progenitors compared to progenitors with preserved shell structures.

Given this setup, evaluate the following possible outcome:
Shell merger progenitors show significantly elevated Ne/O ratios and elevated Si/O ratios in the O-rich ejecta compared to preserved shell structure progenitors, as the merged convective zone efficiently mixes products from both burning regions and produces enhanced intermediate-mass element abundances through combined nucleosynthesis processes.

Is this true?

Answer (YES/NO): NO